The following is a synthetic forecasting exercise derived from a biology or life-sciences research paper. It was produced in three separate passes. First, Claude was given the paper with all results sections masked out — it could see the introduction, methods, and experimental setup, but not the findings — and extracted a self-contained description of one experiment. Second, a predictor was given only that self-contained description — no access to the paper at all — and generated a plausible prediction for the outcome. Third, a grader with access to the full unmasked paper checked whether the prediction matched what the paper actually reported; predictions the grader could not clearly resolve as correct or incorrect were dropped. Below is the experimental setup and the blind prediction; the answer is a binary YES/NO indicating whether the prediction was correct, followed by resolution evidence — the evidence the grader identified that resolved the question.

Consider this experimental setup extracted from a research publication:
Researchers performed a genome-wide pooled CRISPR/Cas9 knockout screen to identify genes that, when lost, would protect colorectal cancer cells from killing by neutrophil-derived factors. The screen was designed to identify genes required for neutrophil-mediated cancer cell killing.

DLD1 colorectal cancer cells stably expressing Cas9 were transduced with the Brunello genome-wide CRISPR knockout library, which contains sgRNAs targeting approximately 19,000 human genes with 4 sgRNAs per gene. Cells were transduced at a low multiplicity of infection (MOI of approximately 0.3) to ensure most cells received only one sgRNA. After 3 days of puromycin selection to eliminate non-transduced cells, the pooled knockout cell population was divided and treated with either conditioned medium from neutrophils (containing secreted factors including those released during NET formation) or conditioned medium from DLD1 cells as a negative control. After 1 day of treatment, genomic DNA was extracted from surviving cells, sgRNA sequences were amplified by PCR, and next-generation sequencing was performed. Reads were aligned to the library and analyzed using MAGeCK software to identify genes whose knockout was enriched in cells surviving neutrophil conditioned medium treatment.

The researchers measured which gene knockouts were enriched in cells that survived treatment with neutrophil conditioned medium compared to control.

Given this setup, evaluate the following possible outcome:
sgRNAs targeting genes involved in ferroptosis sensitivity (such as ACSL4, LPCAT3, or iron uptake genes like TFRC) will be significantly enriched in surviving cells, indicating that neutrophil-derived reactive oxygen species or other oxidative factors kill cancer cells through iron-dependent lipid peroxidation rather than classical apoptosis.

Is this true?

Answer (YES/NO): NO